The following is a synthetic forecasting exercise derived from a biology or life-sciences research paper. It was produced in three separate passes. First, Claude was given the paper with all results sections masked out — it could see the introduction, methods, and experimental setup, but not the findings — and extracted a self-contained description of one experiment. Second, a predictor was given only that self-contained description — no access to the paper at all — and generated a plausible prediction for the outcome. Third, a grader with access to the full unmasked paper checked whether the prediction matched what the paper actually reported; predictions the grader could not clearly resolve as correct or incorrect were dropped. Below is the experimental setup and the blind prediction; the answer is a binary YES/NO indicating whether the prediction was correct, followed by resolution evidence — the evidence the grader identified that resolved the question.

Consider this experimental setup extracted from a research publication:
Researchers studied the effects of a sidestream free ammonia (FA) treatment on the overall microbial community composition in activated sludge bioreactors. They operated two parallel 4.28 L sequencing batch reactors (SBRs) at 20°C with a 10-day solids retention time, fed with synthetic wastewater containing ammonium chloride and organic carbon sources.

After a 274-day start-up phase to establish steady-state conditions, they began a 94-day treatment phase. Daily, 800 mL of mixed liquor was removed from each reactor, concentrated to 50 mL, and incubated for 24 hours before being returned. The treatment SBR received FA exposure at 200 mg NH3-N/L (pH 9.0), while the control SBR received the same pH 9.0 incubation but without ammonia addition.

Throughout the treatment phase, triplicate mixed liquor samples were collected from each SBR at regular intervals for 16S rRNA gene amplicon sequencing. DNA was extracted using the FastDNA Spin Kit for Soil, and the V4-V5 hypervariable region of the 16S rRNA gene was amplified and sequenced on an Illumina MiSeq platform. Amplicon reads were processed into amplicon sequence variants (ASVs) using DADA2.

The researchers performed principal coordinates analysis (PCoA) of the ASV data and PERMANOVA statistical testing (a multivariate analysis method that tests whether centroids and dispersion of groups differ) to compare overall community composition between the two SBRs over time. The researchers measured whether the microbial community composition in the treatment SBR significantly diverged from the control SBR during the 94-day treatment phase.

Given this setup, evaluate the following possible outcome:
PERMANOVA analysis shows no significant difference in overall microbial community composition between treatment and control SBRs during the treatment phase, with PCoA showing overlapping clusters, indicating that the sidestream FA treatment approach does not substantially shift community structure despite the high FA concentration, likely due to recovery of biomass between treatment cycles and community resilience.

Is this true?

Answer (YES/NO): NO